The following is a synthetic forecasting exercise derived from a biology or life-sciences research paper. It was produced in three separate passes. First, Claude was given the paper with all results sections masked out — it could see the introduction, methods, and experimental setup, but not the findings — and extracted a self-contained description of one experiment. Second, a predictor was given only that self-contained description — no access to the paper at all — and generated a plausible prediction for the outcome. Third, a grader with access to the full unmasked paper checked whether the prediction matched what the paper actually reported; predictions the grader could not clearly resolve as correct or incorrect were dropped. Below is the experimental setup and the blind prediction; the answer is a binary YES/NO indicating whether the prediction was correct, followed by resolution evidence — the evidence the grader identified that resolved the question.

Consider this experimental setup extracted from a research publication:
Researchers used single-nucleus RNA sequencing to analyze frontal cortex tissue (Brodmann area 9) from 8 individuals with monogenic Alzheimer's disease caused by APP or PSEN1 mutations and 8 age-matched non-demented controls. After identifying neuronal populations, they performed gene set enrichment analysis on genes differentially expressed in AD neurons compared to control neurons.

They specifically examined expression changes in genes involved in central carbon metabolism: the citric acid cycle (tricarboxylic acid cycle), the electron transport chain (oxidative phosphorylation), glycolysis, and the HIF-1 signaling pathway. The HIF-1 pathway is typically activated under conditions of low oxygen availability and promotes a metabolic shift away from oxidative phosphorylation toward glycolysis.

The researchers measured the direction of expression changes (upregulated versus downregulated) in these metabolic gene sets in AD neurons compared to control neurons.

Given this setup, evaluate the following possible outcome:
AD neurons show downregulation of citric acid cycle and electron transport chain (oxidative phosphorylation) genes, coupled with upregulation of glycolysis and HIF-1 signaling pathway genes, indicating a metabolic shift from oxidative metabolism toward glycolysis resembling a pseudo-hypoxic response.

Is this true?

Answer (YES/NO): YES